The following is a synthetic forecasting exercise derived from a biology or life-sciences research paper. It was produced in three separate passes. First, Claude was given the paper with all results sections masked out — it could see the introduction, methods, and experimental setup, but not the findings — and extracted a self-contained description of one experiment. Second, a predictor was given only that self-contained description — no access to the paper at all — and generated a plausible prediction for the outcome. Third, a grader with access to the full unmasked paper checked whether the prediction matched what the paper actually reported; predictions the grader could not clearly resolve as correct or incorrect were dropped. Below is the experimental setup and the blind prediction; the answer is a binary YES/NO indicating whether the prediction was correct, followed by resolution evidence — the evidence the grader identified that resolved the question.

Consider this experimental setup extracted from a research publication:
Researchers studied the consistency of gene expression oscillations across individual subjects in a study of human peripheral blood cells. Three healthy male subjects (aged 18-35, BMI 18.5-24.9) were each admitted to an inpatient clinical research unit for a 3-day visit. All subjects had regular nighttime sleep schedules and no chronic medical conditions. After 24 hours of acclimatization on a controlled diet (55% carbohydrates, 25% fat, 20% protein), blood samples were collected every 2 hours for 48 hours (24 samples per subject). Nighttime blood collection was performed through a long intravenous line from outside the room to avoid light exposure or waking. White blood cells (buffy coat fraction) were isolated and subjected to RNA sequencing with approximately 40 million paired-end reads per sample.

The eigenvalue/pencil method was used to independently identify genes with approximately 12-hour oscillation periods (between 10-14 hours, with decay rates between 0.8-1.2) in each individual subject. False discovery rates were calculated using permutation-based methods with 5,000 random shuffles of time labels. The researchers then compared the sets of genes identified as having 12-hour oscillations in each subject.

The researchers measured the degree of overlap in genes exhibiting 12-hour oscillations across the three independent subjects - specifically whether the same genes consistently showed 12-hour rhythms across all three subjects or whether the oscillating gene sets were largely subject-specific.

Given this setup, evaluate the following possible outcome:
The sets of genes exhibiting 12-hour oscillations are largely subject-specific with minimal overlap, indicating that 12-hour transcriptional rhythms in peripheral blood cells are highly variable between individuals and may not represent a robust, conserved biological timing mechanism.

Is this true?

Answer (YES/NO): NO